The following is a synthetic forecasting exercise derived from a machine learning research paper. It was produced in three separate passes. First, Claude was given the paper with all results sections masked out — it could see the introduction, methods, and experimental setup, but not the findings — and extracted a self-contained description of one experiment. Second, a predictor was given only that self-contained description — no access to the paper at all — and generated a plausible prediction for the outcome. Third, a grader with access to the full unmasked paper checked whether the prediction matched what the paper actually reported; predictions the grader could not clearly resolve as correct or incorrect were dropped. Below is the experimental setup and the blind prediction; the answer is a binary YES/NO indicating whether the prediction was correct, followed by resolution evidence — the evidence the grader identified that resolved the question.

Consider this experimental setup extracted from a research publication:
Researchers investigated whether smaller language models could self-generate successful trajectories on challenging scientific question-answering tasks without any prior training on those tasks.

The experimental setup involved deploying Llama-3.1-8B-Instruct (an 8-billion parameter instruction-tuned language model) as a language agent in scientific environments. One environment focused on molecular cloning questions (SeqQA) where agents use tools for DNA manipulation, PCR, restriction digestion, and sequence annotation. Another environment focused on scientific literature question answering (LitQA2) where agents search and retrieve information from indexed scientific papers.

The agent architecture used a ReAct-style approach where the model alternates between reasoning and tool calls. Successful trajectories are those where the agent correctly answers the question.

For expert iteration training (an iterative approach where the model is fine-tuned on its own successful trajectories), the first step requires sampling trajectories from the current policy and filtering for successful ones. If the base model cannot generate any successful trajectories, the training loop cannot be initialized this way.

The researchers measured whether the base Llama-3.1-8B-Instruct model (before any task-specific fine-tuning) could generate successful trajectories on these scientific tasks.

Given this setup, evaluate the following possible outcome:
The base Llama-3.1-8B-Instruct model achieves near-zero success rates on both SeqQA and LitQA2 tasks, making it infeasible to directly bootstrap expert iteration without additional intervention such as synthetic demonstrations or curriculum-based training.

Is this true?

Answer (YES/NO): NO